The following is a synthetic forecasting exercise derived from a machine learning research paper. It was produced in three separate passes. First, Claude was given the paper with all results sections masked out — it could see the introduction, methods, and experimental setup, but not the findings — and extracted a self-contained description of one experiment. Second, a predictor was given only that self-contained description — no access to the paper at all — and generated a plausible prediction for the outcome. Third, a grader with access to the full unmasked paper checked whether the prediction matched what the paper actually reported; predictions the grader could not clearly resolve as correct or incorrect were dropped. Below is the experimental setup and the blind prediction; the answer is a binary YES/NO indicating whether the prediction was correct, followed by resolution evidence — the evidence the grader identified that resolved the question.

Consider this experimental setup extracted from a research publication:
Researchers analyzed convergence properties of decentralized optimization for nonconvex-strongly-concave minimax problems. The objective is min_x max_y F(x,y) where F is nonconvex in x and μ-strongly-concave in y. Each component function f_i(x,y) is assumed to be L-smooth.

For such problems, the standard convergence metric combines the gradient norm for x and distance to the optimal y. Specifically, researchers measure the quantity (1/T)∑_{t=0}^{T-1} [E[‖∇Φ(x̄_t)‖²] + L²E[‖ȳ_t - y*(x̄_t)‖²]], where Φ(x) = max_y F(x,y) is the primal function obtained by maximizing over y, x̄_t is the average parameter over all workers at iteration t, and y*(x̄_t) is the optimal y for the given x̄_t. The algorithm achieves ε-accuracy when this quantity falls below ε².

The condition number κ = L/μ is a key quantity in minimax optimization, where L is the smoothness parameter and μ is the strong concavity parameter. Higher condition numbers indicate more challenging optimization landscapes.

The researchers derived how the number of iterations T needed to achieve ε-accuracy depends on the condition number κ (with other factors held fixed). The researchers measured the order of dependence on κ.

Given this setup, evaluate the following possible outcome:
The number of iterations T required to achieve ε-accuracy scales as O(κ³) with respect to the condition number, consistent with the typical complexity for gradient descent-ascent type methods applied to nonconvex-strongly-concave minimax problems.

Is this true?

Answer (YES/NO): YES